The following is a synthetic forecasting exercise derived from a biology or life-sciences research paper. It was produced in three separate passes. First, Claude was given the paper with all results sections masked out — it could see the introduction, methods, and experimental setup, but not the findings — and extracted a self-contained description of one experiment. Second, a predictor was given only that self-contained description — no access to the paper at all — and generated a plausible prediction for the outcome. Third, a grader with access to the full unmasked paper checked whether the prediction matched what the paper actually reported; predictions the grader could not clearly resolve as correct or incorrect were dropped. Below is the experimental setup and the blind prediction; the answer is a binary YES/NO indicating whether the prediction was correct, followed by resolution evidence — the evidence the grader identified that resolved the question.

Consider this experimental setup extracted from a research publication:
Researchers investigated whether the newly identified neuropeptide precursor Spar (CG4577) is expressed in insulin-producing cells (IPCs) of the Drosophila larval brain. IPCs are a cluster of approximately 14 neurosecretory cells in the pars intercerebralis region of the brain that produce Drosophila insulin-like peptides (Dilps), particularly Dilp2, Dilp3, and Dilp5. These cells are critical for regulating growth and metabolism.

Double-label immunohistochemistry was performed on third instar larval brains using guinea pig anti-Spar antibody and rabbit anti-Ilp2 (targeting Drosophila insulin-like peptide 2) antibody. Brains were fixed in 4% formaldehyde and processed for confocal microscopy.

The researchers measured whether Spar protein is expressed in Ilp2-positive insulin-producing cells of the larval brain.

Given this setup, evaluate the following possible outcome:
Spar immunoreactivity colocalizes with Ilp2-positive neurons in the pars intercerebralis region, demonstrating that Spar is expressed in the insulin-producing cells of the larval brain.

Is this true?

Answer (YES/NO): YES